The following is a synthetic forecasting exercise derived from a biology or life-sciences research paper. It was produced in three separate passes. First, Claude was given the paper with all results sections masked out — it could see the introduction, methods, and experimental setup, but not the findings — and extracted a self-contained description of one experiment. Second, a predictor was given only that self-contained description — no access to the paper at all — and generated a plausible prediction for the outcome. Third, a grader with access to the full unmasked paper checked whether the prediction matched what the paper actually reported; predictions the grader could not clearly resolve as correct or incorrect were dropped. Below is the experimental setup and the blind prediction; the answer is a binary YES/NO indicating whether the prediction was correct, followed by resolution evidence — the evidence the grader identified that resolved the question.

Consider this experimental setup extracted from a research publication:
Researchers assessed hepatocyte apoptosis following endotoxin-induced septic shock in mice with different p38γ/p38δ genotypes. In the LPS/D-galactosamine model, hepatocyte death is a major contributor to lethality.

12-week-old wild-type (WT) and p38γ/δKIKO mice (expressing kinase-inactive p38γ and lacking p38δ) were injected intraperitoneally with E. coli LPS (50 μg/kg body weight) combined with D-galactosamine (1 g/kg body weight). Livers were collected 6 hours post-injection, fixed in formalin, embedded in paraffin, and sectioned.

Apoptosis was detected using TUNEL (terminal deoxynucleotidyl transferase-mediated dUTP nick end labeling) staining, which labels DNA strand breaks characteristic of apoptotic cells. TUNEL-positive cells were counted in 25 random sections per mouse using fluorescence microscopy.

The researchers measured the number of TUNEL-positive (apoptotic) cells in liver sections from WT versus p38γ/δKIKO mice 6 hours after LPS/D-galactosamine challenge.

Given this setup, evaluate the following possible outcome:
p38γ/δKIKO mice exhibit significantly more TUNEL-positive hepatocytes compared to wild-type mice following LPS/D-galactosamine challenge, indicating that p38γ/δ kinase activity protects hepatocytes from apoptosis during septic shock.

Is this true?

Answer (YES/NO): NO